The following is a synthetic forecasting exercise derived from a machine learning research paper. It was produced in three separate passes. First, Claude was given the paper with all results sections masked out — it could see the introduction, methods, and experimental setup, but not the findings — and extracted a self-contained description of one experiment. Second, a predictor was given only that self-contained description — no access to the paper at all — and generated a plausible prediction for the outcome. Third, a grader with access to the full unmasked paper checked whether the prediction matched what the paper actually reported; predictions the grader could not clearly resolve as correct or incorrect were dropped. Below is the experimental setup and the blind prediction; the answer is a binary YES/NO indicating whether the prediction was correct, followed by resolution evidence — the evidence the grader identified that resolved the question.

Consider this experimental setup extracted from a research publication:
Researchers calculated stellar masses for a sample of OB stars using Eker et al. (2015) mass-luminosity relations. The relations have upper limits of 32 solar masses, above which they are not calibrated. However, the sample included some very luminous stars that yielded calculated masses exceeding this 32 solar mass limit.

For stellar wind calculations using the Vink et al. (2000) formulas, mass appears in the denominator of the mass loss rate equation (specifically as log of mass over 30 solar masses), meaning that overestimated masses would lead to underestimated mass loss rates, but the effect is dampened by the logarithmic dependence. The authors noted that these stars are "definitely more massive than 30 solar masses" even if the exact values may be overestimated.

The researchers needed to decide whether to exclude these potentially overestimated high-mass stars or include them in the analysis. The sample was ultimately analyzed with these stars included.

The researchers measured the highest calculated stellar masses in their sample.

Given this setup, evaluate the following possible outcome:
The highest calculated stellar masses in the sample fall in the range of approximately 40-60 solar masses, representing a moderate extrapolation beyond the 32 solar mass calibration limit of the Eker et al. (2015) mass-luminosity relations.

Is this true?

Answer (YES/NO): NO